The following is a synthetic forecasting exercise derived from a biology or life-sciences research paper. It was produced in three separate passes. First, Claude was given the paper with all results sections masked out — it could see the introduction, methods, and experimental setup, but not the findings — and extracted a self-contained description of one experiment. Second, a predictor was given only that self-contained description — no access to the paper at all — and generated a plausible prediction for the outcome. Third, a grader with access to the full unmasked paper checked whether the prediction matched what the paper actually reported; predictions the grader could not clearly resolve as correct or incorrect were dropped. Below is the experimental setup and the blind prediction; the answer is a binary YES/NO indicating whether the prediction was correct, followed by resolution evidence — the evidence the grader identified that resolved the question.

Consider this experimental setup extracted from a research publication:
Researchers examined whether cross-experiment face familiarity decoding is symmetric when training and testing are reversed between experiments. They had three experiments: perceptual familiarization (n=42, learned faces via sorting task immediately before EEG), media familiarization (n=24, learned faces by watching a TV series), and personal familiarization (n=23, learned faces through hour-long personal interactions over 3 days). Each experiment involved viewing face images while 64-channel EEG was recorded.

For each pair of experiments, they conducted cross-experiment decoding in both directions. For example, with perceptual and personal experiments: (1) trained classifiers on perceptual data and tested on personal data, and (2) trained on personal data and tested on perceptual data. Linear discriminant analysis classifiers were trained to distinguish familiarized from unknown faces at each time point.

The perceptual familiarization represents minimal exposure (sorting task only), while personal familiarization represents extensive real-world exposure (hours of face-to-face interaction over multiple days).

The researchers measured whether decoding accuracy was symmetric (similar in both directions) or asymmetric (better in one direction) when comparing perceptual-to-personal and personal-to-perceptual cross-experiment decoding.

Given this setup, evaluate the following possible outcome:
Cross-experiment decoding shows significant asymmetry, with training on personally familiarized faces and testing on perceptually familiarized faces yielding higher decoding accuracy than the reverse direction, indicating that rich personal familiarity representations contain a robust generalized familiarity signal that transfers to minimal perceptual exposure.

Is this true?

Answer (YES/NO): NO